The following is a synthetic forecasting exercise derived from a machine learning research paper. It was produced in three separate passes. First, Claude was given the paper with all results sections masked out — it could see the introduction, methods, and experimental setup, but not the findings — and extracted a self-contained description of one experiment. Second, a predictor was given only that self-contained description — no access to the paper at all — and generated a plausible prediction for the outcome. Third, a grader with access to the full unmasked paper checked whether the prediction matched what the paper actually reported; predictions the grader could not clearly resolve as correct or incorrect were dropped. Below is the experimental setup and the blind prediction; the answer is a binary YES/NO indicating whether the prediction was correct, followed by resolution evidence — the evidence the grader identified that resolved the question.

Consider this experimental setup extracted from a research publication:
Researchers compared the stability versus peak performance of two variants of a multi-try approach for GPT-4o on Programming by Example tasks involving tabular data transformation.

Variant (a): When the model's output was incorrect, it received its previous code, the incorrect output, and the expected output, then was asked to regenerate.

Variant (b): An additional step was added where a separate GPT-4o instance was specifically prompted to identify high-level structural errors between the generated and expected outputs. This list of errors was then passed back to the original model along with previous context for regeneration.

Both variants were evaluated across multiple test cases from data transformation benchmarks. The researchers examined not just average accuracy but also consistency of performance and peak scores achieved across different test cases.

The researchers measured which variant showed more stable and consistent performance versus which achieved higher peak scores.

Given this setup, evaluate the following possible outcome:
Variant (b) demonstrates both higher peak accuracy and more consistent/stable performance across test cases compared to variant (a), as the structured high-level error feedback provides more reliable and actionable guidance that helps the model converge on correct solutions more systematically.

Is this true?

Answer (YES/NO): NO